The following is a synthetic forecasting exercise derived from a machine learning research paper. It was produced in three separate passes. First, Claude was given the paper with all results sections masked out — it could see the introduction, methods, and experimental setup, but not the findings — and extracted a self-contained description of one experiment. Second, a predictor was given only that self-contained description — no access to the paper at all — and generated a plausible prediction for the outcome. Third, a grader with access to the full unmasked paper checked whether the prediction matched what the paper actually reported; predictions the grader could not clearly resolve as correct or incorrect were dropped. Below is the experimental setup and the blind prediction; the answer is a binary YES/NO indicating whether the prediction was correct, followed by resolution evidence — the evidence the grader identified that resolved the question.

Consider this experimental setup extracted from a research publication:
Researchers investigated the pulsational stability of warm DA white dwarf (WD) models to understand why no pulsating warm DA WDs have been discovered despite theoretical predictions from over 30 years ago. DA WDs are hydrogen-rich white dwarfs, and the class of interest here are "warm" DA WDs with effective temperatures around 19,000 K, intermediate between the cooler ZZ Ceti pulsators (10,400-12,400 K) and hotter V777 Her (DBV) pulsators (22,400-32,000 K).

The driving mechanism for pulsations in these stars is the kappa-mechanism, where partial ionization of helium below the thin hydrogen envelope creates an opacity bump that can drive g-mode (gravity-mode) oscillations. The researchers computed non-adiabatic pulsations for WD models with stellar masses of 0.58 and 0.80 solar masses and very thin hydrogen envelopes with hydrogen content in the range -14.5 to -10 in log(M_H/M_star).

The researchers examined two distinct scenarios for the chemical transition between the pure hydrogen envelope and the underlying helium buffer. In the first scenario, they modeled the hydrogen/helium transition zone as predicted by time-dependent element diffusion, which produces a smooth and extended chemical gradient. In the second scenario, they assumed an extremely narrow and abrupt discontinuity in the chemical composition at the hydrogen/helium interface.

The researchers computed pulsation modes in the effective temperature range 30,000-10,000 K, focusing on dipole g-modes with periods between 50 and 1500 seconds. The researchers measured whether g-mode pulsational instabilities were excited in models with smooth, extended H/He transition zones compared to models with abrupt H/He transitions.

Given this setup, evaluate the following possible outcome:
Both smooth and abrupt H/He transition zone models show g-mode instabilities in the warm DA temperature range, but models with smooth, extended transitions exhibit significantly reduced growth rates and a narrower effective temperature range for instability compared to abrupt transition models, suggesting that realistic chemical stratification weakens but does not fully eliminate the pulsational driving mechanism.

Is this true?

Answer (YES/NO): NO